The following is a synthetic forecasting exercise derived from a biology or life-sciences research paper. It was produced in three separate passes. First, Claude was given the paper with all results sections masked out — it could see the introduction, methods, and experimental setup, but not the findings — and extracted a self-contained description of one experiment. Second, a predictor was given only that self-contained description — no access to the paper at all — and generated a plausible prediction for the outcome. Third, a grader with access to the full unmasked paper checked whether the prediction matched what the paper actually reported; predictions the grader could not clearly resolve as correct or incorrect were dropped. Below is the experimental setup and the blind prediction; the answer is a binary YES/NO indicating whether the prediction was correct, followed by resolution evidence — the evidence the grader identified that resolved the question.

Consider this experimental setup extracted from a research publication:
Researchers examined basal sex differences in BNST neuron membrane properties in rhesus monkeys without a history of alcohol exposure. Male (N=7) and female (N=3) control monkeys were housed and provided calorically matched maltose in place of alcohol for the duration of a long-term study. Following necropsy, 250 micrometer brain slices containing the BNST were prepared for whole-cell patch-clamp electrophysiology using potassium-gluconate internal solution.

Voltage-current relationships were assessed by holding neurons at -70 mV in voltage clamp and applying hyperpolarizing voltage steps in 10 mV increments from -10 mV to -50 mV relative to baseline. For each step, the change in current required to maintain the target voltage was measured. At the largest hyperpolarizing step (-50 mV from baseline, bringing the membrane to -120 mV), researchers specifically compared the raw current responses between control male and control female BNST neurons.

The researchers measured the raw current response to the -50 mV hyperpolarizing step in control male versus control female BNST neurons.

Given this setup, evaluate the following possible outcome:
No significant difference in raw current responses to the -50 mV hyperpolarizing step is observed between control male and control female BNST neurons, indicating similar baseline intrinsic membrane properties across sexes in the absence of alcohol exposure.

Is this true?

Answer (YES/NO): NO